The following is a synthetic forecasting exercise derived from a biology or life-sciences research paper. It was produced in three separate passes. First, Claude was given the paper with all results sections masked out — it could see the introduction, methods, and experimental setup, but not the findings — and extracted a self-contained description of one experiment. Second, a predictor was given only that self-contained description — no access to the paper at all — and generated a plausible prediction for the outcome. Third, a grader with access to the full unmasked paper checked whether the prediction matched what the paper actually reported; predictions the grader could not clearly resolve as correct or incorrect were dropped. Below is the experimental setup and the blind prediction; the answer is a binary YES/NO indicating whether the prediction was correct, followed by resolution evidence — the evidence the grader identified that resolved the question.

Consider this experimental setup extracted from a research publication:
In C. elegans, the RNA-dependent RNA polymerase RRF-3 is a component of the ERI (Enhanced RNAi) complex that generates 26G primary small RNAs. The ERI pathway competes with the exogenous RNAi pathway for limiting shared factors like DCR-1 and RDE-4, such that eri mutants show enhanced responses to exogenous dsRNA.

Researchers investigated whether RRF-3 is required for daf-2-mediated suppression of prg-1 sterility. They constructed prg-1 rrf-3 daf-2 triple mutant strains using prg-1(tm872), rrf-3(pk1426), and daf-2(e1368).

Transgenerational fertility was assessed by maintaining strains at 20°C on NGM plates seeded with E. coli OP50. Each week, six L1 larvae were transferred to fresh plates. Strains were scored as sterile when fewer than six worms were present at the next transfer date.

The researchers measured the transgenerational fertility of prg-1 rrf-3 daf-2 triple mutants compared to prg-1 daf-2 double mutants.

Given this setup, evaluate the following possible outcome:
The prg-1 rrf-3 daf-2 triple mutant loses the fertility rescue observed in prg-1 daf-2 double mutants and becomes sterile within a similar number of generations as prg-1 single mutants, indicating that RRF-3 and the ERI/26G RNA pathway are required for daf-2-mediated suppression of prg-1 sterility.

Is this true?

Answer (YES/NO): NO